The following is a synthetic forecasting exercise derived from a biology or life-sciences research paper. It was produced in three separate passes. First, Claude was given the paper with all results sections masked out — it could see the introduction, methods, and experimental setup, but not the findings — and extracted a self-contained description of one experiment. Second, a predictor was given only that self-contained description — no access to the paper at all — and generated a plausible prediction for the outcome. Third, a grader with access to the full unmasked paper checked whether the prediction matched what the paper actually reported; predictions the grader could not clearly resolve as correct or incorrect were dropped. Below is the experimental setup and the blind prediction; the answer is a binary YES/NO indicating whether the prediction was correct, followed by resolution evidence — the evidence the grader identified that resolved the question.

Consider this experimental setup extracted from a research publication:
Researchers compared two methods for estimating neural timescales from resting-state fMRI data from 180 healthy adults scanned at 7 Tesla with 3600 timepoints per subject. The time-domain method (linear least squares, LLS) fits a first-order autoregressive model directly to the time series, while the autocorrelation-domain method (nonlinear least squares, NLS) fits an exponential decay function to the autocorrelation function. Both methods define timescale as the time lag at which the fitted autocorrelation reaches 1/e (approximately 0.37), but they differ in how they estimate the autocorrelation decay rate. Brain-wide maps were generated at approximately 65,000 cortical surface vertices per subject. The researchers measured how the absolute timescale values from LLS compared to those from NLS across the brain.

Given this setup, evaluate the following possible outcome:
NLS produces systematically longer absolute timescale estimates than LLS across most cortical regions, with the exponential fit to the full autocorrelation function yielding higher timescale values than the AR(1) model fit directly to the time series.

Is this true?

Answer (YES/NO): YES